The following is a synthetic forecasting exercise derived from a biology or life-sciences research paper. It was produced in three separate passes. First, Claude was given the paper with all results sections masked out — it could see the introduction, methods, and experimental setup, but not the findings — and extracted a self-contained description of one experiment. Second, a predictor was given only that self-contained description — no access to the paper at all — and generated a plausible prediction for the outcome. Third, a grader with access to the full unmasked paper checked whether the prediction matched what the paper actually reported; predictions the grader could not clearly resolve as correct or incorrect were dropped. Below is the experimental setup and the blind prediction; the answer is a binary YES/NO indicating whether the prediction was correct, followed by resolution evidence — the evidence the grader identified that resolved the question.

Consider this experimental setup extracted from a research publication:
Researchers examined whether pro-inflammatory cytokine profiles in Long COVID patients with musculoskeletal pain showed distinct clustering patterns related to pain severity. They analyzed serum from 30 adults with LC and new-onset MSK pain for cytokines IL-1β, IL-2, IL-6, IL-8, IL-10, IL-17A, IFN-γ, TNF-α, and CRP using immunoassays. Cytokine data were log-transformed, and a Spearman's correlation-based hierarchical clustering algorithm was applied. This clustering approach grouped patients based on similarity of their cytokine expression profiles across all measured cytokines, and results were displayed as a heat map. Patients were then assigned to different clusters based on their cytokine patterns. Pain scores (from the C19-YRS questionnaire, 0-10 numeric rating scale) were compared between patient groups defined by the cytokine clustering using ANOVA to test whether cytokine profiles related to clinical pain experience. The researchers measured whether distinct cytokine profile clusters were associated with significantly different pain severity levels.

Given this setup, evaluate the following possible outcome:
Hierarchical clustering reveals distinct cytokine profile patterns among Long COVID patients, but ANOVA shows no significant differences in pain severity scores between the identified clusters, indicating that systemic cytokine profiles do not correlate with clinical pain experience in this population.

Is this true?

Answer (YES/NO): NO